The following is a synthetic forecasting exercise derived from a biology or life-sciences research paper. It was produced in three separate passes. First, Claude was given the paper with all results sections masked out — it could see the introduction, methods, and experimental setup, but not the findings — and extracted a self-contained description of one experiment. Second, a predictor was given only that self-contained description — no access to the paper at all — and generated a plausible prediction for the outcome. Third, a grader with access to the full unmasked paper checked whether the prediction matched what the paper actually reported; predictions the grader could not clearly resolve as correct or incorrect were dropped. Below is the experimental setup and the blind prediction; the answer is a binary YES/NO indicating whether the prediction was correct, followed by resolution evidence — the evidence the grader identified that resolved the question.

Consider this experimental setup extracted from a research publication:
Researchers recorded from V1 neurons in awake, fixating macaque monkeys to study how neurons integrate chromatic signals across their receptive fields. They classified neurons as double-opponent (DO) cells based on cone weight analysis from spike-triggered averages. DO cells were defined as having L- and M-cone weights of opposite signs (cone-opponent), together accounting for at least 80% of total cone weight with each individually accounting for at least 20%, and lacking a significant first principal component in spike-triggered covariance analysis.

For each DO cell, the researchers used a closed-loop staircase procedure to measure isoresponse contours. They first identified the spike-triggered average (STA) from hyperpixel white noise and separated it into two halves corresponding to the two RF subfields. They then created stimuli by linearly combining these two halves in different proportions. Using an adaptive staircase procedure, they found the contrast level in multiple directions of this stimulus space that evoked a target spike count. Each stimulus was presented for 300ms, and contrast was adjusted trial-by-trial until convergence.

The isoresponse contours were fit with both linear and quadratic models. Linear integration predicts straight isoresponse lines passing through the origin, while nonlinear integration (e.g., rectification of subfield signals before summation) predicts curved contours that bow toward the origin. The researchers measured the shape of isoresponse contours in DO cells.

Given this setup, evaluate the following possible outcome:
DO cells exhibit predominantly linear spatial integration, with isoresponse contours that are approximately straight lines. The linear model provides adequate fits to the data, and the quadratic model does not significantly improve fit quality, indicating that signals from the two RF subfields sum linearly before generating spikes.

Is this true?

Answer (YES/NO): YES